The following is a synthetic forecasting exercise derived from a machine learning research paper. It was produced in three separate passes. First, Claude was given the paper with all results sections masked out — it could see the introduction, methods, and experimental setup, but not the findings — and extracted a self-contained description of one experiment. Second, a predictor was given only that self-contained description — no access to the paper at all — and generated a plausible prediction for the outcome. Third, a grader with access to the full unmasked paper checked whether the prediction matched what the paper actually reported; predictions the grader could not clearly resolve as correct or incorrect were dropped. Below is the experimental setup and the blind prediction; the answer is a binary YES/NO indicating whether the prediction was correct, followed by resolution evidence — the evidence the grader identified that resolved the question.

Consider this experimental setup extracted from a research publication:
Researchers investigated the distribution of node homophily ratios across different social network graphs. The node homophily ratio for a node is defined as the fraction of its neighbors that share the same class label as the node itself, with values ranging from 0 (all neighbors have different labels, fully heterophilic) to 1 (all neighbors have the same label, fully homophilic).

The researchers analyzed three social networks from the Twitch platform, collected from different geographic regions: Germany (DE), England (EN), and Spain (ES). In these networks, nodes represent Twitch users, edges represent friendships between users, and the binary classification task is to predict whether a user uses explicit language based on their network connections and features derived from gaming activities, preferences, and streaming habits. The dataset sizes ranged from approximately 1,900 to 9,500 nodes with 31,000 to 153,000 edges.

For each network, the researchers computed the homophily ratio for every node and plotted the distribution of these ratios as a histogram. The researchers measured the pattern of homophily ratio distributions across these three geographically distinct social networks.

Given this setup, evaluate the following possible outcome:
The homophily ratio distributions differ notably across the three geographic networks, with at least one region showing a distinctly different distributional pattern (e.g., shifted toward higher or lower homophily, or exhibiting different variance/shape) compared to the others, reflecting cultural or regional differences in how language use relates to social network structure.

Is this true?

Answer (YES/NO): YES